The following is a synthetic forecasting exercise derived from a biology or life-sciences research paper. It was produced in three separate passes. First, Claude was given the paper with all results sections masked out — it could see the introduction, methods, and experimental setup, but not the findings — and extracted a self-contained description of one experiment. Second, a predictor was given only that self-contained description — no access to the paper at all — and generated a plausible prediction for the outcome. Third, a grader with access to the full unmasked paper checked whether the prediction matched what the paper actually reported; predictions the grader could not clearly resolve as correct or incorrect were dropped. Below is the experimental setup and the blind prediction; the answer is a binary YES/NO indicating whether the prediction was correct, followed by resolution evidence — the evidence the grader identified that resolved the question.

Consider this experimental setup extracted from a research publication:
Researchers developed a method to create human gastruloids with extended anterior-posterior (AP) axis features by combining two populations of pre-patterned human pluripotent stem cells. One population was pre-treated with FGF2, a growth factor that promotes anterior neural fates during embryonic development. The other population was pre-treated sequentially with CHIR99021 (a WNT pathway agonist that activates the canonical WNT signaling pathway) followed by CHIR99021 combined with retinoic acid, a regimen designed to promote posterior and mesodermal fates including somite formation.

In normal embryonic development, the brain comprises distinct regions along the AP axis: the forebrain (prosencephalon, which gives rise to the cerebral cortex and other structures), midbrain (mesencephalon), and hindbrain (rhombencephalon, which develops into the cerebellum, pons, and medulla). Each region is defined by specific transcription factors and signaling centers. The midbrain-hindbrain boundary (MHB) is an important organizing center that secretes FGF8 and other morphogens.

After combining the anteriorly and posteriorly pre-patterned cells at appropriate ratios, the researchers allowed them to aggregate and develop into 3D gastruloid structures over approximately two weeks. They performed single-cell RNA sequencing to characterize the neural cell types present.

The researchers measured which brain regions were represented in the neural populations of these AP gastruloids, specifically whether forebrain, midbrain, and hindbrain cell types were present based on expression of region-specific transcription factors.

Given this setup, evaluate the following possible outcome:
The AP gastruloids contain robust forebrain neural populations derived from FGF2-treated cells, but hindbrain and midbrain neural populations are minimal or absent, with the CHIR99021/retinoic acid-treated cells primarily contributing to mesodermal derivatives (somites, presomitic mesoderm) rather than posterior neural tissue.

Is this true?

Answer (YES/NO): NO